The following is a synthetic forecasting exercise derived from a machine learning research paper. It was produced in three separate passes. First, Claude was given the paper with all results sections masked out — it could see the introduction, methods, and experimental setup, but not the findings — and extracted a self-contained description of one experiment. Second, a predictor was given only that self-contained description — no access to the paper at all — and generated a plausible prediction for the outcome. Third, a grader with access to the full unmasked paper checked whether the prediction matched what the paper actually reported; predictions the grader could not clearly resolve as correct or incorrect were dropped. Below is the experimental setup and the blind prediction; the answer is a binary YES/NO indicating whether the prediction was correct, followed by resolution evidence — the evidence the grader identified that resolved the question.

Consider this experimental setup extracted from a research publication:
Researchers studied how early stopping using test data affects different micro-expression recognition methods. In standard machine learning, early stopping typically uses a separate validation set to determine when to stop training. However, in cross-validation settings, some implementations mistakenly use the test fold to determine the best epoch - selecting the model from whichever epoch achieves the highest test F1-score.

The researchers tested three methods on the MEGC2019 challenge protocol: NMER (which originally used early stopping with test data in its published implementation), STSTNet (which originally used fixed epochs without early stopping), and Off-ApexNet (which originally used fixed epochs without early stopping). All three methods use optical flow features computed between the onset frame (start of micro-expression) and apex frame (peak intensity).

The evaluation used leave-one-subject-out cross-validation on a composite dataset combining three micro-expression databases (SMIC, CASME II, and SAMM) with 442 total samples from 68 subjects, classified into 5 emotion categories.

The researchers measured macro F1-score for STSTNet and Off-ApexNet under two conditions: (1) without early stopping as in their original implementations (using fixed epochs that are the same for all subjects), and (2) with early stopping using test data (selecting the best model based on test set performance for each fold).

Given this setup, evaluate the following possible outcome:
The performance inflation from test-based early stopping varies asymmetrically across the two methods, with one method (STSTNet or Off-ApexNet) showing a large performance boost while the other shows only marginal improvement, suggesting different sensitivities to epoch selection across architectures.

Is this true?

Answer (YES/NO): NO